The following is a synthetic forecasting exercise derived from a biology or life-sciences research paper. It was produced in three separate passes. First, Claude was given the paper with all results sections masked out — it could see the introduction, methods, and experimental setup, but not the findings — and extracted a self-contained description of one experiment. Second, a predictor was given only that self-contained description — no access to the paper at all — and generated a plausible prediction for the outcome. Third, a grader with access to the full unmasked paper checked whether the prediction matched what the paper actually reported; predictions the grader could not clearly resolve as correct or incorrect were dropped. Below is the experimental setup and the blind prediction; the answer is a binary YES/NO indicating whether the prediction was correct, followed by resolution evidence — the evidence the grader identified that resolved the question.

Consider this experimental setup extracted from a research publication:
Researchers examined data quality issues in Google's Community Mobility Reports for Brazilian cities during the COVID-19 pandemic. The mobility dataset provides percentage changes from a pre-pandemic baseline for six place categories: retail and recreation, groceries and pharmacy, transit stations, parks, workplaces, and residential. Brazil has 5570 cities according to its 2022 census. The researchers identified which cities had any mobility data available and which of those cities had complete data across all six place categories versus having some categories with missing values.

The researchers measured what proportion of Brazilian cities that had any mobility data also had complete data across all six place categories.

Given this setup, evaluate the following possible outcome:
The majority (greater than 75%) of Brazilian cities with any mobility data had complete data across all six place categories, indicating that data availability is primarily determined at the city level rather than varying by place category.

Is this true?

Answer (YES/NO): NO